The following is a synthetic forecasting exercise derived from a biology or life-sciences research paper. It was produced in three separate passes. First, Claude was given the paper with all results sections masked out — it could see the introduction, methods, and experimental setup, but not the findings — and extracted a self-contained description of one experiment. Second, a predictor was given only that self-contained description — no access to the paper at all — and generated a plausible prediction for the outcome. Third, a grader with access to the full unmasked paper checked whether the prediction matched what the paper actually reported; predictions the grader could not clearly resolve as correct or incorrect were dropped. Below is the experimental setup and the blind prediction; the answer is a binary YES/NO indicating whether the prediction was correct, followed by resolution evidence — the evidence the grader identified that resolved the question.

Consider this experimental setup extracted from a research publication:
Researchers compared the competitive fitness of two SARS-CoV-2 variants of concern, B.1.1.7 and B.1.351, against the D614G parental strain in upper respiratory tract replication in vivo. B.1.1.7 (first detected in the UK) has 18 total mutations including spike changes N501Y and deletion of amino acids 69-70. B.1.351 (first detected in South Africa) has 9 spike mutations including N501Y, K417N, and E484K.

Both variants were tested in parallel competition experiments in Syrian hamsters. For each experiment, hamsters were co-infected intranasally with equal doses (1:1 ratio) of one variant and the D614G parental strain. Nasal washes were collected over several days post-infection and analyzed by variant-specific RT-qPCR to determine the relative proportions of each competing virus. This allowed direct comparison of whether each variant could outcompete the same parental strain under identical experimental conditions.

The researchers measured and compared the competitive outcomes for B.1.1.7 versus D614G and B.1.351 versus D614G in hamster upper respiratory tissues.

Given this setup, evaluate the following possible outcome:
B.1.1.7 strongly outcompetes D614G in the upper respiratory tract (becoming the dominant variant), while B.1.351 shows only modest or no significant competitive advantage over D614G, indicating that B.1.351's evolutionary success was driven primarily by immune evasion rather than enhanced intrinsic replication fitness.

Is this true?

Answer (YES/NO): NO